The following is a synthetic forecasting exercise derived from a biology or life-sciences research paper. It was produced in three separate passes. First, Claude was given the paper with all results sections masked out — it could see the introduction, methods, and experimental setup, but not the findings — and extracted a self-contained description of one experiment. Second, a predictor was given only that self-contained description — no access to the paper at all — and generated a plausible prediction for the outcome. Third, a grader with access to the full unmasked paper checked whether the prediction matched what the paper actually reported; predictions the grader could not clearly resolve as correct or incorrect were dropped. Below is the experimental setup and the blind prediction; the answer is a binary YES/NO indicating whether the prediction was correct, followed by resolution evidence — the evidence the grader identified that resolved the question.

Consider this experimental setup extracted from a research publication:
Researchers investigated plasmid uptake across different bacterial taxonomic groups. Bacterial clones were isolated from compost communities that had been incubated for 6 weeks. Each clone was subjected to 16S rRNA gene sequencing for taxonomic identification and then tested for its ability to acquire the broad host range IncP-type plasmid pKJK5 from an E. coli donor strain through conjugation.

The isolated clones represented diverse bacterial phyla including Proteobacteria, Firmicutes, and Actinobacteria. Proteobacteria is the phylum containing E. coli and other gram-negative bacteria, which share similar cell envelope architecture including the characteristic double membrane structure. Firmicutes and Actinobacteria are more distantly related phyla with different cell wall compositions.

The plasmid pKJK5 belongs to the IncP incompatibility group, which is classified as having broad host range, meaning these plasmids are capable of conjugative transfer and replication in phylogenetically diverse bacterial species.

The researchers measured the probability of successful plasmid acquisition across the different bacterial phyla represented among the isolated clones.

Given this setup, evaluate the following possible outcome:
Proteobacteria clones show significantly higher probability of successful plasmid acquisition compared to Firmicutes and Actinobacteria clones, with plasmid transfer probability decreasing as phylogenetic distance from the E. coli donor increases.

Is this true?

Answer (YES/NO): YES